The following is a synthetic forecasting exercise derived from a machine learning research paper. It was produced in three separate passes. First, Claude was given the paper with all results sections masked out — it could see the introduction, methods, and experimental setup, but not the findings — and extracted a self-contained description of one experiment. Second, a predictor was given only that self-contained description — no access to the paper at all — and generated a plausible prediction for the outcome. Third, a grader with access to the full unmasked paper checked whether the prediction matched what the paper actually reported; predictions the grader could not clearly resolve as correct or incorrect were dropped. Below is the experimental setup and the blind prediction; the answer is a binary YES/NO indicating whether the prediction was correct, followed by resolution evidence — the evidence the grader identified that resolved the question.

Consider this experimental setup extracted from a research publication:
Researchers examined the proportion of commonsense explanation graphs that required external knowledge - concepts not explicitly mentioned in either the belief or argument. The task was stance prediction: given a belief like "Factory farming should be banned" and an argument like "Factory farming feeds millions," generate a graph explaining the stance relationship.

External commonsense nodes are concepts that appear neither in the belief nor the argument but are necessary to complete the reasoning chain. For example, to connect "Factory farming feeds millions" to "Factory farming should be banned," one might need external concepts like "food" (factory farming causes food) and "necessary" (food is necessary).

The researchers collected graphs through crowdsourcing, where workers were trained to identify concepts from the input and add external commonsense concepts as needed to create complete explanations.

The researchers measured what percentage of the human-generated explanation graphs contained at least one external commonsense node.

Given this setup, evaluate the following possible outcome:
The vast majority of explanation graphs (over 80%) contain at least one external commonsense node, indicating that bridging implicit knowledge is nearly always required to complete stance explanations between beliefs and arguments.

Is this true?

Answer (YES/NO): NO